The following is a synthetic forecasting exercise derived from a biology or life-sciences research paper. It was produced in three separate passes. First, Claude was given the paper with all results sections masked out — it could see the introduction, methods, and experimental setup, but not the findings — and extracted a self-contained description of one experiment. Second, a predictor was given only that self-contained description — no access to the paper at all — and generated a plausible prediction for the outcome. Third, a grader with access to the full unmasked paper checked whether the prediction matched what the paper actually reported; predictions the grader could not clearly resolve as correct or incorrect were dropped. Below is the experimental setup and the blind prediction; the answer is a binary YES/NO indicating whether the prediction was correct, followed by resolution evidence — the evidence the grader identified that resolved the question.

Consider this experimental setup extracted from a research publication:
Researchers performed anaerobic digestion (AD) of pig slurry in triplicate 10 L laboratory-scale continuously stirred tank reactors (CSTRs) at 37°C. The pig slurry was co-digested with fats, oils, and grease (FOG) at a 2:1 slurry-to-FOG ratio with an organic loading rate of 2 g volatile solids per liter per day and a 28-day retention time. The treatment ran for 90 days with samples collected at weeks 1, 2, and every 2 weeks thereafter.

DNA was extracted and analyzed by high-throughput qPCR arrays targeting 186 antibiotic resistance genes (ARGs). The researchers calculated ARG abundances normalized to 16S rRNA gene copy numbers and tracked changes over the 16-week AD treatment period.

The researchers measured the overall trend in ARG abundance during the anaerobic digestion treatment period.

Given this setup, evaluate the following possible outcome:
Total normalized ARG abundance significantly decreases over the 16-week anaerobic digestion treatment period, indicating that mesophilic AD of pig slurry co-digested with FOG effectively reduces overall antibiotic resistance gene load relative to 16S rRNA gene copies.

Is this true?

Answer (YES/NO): YES